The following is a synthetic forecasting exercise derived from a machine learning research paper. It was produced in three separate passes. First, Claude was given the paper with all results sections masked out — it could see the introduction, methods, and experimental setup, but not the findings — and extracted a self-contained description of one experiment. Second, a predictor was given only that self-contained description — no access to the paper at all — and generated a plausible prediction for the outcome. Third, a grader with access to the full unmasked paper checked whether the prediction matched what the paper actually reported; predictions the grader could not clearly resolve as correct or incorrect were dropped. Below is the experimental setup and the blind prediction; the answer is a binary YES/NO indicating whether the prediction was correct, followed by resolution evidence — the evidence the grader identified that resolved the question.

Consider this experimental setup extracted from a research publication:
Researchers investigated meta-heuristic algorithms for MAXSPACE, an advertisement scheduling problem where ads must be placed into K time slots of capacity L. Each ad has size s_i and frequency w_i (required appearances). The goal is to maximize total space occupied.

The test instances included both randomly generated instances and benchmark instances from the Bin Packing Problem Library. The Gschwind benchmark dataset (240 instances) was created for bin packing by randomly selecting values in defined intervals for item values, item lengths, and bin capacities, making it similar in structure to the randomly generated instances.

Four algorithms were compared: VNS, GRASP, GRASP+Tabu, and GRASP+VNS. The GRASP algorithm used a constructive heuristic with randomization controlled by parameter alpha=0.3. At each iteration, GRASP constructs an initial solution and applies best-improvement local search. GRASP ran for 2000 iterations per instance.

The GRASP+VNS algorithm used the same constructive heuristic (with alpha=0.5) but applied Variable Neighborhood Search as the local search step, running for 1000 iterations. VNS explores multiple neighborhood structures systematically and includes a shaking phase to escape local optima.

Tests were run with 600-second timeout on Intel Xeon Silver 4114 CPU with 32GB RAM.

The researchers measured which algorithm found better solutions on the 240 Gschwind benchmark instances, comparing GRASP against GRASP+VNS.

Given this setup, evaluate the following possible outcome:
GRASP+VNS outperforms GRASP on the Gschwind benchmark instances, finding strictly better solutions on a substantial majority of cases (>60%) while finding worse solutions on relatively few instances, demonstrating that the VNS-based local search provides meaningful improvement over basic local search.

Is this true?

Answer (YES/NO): NO